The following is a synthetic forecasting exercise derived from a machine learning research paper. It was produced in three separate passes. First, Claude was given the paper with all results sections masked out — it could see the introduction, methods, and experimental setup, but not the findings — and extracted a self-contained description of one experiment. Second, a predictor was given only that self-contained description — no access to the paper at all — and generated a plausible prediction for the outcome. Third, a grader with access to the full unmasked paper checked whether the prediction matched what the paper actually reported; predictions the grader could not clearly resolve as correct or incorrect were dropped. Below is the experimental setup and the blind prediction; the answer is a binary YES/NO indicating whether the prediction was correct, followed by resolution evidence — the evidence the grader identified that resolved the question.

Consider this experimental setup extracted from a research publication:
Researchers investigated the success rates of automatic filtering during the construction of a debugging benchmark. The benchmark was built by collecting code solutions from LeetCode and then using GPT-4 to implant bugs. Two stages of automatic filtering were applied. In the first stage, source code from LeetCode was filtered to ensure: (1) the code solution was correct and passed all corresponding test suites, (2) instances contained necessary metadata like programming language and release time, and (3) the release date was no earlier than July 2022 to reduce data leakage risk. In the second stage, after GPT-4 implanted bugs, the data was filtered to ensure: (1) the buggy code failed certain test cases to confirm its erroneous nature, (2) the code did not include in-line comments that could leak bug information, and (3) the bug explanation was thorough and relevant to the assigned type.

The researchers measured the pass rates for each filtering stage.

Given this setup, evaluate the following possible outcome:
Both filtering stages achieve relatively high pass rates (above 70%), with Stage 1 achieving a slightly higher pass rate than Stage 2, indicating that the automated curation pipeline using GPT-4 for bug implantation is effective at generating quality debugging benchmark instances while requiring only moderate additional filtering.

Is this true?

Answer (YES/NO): NO